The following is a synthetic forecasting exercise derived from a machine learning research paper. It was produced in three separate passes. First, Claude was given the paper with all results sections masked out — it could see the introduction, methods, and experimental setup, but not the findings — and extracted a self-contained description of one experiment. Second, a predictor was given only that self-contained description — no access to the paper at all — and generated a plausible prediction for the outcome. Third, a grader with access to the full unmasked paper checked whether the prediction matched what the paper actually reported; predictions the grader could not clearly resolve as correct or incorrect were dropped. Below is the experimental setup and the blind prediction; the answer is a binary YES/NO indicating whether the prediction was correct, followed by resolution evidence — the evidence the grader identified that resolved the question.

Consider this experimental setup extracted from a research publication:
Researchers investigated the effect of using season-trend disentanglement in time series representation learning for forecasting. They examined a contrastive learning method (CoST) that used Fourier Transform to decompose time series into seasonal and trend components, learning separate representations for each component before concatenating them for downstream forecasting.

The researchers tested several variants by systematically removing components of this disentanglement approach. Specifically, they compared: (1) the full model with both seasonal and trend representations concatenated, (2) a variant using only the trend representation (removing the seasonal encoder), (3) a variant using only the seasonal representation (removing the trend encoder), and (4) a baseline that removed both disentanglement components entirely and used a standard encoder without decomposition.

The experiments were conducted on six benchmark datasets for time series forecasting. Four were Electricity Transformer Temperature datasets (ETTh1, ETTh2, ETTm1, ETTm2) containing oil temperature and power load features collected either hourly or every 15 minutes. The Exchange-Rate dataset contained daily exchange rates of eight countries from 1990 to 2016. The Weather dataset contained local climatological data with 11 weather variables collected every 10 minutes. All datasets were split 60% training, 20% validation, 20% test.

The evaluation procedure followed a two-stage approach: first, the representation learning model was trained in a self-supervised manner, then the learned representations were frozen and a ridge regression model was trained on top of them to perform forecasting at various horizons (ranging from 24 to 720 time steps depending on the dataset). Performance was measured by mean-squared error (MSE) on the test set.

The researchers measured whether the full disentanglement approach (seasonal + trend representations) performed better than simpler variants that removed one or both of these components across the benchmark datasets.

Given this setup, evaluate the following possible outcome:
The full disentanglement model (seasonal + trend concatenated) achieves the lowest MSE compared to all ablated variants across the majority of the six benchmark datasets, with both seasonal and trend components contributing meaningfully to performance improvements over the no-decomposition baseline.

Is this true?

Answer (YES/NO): NO